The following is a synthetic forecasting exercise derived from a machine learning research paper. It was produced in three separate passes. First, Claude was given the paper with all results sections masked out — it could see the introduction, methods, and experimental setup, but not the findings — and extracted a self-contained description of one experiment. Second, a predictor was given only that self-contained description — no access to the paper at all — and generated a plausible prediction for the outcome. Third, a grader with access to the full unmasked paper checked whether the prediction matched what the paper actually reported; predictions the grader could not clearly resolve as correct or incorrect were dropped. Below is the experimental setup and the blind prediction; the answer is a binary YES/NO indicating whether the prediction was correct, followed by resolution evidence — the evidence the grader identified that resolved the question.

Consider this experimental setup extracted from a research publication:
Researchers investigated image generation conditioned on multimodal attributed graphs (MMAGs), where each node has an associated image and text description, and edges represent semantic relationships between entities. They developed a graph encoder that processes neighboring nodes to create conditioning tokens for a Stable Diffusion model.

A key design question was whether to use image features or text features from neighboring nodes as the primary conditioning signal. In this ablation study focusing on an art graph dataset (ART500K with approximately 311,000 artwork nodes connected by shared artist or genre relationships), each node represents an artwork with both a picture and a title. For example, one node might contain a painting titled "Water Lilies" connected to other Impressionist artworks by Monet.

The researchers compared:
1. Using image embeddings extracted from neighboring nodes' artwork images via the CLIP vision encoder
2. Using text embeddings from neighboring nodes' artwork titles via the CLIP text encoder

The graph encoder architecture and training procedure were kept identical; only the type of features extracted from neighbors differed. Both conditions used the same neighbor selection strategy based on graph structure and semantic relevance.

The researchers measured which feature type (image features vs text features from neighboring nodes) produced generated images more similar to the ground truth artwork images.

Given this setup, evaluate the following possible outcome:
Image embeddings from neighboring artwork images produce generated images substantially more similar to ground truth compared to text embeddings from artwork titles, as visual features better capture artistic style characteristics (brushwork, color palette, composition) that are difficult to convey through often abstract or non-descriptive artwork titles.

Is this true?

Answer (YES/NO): YES